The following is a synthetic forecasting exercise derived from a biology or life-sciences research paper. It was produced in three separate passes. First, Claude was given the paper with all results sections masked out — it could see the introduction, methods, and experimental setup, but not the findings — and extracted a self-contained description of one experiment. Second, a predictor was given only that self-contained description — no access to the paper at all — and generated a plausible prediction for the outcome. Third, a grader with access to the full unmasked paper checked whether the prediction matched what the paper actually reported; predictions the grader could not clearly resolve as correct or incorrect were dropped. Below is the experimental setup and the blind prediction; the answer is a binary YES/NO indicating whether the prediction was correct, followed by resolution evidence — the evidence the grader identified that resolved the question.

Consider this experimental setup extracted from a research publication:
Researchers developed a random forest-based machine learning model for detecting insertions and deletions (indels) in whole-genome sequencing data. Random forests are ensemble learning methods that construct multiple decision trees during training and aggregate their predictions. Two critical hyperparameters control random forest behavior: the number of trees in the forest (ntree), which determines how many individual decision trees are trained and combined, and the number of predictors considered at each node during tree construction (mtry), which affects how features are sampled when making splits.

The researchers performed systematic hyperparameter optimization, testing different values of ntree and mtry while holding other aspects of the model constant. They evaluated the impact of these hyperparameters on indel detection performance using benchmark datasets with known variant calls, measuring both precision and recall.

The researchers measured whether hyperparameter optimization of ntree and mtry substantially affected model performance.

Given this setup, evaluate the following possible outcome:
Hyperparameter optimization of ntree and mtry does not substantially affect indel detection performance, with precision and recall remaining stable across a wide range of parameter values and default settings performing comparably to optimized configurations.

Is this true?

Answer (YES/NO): YES